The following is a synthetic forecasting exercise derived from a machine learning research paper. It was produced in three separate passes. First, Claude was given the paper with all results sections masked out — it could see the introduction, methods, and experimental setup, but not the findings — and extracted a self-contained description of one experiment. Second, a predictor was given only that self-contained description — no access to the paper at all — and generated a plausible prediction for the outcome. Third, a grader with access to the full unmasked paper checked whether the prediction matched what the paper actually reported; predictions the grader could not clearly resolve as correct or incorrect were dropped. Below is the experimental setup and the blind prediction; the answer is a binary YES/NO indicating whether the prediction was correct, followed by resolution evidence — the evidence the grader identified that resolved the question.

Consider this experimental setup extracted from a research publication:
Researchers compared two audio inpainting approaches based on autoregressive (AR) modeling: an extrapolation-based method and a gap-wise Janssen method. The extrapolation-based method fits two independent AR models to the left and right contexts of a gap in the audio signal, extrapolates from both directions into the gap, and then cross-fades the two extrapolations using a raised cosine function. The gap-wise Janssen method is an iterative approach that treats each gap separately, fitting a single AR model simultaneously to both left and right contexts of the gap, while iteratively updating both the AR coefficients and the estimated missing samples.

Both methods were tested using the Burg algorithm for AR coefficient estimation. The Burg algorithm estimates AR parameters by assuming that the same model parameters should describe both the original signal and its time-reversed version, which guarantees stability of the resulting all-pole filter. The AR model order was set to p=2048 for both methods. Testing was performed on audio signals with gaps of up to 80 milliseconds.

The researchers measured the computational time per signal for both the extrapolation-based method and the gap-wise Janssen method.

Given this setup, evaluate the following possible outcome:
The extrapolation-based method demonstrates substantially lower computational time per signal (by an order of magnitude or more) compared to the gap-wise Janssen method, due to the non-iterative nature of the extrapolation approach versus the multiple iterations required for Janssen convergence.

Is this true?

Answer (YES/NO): YES